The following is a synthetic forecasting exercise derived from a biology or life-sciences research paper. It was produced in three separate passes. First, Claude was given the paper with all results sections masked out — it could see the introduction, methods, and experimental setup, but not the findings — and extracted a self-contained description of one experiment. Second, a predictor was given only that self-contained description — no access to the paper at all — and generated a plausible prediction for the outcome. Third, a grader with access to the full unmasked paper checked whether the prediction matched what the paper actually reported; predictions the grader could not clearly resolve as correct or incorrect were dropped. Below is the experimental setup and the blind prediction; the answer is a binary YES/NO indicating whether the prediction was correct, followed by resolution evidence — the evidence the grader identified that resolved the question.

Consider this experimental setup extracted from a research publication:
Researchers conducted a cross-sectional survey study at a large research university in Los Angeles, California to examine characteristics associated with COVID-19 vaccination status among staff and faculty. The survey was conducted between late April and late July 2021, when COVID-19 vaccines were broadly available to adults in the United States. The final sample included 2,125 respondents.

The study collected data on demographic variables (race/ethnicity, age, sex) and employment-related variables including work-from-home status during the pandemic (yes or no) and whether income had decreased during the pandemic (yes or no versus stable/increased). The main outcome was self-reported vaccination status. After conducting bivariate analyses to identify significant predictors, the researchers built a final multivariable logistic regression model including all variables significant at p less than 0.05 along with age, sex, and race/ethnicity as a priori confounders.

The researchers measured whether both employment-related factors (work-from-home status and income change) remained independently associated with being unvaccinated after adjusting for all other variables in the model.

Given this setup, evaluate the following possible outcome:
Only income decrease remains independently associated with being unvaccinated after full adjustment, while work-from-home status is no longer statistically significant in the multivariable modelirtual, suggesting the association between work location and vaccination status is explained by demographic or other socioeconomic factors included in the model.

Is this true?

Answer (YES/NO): NO